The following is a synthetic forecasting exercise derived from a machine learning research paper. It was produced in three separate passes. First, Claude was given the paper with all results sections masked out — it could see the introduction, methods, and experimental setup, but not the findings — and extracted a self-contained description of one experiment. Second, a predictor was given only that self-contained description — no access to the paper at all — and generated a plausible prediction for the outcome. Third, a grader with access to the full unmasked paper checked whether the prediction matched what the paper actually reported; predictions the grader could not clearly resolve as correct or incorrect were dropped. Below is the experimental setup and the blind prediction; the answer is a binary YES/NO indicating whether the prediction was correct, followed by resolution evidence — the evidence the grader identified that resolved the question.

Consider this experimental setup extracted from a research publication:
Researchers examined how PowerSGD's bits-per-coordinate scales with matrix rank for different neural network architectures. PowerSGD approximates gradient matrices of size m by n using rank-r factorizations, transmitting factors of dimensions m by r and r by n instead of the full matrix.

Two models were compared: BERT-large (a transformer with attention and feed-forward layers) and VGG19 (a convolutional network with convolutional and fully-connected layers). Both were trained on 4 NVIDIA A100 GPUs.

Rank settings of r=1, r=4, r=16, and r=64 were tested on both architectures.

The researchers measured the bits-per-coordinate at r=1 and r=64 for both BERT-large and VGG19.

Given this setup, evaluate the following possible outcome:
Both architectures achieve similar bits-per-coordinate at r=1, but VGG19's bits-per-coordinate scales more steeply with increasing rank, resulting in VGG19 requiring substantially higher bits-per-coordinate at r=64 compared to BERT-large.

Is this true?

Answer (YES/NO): NO